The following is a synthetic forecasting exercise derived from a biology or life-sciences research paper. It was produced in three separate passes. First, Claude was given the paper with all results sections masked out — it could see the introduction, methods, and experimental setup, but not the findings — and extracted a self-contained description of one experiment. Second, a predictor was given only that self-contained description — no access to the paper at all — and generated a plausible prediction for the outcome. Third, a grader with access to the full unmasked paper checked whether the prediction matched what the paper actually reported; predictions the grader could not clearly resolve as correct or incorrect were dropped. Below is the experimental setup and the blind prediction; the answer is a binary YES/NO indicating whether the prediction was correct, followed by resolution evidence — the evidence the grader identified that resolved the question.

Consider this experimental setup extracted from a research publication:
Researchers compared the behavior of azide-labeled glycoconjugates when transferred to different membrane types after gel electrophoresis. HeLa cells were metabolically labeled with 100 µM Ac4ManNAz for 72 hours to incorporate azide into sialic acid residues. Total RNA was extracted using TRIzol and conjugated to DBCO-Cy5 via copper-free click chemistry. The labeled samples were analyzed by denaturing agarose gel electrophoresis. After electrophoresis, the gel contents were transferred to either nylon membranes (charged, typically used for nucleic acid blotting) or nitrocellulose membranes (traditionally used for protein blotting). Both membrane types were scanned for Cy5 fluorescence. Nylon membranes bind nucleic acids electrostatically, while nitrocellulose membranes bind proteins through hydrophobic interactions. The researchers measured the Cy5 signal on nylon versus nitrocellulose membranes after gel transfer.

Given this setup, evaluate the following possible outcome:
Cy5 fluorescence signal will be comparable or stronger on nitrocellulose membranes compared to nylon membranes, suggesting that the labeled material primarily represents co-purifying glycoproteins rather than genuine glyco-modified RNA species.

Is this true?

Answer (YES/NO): NO